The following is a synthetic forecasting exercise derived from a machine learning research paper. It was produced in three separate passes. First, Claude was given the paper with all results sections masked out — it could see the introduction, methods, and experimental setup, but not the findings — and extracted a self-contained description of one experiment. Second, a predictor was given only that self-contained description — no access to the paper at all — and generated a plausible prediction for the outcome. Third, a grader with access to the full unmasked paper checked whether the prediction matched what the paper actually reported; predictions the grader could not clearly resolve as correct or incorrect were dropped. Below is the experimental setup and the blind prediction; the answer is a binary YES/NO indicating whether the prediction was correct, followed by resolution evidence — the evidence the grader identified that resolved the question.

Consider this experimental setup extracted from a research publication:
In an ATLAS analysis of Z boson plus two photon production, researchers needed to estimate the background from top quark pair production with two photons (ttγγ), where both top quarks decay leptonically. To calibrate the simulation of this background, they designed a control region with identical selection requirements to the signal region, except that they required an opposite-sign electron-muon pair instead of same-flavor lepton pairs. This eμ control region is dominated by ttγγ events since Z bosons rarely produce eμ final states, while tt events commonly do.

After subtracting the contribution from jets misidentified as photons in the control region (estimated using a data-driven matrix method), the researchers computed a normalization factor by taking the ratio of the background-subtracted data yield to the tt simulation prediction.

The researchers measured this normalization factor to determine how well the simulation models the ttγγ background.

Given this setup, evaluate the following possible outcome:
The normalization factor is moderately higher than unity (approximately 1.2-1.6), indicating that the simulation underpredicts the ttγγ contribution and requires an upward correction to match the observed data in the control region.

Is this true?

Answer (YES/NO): NO